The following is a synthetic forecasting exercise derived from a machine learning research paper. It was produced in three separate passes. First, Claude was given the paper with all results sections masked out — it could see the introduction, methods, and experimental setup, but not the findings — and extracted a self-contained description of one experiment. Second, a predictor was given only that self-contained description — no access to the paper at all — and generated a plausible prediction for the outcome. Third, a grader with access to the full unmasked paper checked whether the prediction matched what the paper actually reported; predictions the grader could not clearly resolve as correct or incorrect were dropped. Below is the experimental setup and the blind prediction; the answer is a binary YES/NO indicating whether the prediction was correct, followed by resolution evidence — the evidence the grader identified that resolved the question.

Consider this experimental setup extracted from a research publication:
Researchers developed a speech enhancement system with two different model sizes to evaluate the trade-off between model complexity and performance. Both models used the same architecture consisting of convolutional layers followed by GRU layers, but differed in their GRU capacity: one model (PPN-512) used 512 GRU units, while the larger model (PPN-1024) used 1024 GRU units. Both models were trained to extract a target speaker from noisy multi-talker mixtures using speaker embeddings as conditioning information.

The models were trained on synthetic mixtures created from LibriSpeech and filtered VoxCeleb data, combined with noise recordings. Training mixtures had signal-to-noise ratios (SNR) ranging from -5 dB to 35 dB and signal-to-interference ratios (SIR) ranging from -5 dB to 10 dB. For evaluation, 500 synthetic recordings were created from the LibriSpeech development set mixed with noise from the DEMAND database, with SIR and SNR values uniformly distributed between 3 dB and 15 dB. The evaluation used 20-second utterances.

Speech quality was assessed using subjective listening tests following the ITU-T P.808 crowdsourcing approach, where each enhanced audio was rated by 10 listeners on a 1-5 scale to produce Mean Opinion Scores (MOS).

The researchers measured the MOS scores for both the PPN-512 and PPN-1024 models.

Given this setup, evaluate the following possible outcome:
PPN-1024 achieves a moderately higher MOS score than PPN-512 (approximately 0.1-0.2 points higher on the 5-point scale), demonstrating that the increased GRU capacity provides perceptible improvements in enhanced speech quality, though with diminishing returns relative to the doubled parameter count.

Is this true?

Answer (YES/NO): NO